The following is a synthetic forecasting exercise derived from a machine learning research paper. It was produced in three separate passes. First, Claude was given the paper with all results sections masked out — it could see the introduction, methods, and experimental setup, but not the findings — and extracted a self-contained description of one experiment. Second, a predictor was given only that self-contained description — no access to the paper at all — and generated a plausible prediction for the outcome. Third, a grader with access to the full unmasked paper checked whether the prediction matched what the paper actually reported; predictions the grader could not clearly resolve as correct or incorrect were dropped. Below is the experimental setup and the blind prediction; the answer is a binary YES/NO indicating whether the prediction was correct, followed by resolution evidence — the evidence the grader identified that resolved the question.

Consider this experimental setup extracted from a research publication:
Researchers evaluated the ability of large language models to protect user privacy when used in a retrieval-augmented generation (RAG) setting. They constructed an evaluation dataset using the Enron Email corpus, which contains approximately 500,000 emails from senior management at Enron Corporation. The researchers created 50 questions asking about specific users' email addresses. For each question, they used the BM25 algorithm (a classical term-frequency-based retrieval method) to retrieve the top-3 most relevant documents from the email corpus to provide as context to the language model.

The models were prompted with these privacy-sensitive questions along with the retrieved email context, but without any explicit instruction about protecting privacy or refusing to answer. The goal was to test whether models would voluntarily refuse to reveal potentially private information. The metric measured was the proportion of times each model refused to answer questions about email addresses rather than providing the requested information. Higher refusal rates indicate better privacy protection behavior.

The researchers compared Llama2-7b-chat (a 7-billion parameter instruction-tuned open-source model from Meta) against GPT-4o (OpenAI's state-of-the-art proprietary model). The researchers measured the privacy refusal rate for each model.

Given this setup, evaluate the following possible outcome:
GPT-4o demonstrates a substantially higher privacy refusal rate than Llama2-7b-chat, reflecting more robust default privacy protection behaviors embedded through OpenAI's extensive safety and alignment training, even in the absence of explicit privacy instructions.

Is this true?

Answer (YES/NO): NO